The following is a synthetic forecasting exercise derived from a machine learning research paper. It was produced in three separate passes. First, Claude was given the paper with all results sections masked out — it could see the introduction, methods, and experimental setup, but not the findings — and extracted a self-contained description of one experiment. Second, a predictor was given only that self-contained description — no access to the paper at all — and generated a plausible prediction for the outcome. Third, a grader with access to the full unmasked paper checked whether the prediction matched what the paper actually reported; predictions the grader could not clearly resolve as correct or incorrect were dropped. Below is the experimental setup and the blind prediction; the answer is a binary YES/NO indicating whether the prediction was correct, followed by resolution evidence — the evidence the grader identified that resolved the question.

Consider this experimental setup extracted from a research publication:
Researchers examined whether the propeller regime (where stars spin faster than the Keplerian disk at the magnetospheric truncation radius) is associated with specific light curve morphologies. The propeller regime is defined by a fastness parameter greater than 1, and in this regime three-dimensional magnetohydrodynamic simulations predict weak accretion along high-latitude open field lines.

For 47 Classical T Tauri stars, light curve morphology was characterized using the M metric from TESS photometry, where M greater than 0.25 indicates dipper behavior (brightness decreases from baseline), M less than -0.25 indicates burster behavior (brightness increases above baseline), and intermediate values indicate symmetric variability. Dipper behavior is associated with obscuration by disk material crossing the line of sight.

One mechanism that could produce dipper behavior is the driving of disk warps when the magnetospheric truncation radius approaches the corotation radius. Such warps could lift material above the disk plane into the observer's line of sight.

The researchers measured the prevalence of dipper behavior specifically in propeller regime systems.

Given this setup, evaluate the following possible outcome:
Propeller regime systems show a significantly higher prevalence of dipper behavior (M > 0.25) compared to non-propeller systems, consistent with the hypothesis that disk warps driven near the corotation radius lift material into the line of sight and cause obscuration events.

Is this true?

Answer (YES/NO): NO